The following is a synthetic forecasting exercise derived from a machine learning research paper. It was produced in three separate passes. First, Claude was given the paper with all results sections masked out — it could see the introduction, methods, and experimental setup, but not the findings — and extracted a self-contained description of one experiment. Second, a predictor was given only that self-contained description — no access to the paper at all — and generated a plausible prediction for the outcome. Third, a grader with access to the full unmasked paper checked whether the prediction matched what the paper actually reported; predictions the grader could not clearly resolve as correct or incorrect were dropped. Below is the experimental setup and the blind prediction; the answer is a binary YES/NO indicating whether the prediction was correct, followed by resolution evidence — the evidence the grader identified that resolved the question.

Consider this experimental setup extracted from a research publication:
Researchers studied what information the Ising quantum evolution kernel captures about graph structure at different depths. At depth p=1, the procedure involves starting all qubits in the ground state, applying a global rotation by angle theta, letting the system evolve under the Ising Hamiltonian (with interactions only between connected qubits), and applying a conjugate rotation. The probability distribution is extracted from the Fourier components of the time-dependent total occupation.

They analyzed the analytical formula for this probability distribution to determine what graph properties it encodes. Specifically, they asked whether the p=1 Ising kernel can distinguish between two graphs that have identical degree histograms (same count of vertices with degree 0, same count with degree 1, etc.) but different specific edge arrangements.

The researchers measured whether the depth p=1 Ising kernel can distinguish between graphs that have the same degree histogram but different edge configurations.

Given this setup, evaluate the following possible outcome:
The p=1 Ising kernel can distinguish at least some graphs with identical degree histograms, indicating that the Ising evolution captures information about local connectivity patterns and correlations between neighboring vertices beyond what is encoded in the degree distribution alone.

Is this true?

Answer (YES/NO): NO